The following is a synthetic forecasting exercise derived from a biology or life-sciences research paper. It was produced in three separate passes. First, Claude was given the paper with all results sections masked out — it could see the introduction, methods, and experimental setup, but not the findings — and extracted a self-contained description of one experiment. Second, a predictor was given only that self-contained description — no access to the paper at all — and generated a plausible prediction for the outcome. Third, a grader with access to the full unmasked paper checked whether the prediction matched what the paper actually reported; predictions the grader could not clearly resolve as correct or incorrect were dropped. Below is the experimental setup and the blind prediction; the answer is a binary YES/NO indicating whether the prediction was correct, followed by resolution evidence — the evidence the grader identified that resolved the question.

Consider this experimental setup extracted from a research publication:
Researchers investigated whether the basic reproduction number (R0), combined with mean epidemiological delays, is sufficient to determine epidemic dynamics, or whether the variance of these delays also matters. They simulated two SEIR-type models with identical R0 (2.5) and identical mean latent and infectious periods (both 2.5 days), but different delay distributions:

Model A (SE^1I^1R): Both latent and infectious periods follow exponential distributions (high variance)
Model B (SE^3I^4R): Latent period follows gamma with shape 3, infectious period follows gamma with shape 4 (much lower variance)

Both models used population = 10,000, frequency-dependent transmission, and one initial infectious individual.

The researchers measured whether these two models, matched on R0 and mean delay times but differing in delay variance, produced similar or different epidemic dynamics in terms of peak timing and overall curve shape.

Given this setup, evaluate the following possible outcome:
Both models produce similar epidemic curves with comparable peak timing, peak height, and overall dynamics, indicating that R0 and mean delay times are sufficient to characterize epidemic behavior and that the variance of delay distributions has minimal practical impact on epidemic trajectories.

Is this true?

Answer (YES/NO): NO